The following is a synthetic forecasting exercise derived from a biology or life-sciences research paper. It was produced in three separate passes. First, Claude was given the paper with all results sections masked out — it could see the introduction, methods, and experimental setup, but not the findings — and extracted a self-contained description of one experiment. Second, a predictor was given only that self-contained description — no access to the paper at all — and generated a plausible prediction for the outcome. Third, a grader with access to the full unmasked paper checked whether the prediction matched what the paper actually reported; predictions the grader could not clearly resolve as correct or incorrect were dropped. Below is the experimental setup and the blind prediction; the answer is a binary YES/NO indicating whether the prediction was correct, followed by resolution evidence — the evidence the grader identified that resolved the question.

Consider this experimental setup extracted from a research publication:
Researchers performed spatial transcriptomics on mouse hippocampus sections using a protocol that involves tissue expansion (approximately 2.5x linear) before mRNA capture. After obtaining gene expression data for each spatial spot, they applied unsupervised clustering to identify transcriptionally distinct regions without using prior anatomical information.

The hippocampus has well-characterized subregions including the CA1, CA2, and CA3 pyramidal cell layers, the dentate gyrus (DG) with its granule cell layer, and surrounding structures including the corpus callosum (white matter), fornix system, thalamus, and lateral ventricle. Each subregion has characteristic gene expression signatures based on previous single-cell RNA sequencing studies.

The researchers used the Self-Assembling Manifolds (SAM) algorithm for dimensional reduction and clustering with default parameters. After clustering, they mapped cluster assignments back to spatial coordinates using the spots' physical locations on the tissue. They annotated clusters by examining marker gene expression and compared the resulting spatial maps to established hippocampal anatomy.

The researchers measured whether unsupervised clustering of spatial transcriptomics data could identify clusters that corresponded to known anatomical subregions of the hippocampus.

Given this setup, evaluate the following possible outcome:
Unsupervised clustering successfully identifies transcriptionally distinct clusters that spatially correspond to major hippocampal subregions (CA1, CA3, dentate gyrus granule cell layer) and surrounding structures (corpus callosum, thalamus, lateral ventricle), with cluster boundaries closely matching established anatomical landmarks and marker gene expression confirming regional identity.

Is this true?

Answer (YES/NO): NO